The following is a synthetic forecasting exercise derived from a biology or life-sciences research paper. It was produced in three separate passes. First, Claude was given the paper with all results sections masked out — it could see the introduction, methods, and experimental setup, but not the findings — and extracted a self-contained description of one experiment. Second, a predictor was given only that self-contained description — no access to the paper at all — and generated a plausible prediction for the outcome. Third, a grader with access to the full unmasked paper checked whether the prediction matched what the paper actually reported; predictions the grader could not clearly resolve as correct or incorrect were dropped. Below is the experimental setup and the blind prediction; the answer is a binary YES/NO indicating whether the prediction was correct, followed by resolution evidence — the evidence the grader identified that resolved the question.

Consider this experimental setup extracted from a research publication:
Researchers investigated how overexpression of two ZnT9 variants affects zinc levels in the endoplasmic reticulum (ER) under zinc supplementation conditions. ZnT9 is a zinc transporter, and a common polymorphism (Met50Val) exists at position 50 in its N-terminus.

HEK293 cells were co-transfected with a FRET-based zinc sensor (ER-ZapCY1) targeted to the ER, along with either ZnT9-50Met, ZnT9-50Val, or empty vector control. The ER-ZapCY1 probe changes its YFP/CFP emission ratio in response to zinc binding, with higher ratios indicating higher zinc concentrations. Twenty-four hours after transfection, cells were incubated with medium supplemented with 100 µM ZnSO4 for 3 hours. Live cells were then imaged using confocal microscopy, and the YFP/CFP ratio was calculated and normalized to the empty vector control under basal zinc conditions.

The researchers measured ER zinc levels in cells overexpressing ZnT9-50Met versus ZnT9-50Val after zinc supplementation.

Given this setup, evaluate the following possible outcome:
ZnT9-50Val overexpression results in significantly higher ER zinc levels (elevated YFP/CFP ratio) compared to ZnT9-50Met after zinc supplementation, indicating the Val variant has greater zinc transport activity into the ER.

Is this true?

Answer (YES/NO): NO